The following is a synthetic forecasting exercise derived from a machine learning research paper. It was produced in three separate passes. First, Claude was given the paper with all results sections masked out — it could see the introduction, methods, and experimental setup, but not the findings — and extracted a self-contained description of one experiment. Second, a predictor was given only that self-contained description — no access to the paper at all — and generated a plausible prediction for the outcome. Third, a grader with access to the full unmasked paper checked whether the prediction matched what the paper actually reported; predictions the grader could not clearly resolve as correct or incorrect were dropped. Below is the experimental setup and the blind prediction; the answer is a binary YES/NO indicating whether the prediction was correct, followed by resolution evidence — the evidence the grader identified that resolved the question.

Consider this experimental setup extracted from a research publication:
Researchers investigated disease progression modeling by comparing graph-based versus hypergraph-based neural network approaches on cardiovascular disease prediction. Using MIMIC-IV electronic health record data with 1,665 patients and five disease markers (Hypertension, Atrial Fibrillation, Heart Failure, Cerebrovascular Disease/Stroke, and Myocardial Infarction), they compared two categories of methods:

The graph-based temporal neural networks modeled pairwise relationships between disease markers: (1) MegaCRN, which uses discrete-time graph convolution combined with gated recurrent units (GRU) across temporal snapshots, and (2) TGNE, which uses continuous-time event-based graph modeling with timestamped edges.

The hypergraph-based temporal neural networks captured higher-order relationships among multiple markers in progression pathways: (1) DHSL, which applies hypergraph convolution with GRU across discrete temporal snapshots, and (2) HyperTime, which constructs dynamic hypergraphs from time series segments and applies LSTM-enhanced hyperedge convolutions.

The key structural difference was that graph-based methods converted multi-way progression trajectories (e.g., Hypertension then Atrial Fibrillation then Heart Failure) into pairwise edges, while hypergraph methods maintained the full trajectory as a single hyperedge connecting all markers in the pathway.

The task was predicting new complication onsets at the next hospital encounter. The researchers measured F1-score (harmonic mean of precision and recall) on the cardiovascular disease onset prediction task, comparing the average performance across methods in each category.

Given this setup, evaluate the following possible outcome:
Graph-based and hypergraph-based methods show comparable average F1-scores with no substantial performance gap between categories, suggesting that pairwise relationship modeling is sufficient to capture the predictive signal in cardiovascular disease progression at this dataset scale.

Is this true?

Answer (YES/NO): YES